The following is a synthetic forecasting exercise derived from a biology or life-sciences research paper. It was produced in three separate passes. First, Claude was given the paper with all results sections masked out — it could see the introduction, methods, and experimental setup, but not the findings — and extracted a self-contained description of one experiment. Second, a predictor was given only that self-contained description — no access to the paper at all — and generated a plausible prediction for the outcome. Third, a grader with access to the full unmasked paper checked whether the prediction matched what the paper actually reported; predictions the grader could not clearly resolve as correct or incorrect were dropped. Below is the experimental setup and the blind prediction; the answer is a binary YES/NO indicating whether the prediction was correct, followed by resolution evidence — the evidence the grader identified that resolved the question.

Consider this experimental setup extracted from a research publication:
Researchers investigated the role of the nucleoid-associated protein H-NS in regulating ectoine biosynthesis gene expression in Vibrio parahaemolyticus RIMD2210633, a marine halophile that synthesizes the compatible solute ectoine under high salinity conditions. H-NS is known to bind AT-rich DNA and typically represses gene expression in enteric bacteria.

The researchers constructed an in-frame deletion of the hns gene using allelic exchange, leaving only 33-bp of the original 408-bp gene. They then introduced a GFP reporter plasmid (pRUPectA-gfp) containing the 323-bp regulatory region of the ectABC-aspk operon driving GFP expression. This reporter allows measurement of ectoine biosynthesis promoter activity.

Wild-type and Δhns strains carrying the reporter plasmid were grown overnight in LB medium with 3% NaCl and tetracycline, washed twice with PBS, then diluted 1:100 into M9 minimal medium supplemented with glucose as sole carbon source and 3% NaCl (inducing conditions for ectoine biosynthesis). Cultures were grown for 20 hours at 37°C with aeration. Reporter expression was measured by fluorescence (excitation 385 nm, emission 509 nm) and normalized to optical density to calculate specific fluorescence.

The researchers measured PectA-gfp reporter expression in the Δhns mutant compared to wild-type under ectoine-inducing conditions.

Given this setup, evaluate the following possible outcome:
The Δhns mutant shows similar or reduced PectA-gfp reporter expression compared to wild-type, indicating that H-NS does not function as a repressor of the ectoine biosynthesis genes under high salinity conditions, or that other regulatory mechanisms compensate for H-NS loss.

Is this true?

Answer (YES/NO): YES